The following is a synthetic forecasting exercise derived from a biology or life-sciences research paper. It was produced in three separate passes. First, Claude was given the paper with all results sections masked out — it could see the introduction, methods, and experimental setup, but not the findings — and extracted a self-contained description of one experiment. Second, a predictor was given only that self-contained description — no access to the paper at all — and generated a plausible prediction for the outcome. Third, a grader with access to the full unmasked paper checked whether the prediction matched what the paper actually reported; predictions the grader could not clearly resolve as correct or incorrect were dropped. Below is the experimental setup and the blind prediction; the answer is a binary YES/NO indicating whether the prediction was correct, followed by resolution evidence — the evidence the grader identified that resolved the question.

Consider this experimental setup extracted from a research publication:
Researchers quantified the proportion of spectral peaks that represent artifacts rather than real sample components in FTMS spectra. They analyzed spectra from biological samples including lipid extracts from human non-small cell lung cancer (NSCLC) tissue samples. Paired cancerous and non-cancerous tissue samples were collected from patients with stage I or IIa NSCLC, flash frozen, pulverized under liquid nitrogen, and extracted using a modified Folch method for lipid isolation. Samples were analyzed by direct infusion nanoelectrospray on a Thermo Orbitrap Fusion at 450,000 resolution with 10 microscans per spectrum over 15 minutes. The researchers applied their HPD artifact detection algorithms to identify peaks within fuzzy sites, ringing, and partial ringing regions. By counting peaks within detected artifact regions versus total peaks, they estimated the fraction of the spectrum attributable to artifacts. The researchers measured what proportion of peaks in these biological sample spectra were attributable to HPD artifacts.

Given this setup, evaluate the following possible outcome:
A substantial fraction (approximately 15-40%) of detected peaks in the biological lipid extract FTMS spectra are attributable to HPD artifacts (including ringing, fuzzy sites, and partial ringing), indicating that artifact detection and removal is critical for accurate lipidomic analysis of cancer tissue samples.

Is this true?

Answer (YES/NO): YES